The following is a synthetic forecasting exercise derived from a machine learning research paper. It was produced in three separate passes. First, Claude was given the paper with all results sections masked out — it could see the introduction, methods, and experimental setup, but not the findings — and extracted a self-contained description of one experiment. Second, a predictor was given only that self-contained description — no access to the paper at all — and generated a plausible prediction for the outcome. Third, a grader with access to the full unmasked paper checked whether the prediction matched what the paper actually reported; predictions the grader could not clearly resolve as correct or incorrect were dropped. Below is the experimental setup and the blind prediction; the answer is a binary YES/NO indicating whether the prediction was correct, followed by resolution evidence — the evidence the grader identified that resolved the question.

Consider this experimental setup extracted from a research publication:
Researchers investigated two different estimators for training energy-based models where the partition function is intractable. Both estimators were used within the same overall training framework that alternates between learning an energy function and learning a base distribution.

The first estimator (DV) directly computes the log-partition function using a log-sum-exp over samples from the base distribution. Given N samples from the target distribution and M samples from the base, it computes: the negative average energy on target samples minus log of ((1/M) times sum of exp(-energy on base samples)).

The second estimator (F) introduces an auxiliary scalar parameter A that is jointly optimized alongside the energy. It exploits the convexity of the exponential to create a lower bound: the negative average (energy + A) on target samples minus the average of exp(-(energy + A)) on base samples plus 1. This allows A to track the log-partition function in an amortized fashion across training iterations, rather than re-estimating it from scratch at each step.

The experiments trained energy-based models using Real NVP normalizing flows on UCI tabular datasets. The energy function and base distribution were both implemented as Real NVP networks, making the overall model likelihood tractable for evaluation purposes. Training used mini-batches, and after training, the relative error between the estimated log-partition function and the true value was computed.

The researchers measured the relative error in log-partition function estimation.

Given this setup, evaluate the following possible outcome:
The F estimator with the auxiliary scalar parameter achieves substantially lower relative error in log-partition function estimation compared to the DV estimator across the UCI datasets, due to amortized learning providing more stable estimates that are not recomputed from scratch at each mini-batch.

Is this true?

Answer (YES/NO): YES